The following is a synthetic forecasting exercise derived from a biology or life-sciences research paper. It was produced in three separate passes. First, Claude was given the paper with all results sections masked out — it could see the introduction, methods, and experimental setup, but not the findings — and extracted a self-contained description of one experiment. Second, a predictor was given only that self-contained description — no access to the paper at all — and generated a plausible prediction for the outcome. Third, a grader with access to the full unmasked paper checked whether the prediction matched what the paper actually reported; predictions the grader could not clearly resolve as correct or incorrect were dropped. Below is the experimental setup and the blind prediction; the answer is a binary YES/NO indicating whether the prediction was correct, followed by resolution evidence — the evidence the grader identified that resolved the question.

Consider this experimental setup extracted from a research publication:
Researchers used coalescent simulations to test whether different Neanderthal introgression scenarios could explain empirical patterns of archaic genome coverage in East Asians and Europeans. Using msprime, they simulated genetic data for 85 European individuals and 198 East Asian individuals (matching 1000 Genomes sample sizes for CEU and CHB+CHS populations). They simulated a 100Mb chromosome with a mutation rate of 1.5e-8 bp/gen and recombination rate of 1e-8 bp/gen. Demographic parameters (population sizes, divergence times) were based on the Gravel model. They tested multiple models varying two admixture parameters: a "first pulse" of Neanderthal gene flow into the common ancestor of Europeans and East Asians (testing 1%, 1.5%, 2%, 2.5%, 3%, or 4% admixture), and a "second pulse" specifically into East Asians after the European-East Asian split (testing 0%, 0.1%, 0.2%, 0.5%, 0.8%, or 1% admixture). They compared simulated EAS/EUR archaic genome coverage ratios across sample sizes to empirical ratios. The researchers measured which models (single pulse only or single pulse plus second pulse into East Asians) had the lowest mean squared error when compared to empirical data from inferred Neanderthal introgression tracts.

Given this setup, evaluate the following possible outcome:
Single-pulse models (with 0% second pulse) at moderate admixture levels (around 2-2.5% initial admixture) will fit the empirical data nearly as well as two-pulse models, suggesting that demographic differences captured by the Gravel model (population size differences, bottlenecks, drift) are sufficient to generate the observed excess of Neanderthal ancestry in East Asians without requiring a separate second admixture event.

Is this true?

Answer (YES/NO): NO